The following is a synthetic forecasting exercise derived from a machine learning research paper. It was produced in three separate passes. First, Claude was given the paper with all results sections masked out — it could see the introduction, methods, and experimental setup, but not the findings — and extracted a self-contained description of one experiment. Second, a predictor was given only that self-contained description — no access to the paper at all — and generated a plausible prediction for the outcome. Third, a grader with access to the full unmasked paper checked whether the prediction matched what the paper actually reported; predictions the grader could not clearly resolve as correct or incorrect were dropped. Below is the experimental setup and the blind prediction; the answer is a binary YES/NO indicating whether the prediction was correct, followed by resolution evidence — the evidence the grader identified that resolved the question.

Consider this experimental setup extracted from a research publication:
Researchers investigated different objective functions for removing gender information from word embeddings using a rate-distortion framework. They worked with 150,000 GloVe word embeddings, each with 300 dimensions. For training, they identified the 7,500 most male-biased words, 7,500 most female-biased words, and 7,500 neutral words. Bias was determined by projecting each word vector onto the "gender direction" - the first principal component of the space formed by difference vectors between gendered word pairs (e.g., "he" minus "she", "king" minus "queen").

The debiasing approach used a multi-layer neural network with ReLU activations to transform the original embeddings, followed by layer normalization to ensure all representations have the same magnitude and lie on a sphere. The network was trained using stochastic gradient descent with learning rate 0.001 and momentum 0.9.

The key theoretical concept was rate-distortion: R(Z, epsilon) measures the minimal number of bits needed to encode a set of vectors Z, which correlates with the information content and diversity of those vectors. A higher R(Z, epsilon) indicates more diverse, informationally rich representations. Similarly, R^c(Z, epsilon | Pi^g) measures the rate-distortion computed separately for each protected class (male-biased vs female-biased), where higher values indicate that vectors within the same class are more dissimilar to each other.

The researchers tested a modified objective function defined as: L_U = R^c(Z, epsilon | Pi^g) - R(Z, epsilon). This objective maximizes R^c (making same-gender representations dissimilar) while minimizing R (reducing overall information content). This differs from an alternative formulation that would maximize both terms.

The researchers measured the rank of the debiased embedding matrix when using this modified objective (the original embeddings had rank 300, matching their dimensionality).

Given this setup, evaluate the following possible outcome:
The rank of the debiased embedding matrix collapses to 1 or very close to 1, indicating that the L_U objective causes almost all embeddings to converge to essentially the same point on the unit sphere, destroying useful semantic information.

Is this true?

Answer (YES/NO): NO